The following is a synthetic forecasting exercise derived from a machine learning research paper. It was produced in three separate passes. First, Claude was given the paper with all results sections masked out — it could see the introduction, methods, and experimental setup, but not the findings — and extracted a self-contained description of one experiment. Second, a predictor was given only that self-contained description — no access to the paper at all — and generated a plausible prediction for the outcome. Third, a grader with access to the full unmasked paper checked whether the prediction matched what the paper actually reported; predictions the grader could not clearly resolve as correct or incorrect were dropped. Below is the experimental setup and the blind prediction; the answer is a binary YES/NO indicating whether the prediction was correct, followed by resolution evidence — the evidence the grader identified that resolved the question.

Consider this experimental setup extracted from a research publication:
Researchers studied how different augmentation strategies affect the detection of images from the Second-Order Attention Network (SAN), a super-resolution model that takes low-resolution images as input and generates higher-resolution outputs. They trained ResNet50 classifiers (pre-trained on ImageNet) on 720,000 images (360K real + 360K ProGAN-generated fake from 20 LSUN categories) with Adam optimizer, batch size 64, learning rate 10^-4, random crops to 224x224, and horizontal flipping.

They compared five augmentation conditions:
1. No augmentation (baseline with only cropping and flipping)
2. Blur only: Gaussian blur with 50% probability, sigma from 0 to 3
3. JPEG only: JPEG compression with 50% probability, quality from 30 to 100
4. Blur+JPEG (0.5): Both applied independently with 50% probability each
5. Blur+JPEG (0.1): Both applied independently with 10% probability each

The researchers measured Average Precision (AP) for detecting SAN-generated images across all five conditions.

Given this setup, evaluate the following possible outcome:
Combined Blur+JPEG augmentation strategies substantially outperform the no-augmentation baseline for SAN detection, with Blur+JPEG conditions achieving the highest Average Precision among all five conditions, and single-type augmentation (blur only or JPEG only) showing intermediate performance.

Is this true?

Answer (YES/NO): NO